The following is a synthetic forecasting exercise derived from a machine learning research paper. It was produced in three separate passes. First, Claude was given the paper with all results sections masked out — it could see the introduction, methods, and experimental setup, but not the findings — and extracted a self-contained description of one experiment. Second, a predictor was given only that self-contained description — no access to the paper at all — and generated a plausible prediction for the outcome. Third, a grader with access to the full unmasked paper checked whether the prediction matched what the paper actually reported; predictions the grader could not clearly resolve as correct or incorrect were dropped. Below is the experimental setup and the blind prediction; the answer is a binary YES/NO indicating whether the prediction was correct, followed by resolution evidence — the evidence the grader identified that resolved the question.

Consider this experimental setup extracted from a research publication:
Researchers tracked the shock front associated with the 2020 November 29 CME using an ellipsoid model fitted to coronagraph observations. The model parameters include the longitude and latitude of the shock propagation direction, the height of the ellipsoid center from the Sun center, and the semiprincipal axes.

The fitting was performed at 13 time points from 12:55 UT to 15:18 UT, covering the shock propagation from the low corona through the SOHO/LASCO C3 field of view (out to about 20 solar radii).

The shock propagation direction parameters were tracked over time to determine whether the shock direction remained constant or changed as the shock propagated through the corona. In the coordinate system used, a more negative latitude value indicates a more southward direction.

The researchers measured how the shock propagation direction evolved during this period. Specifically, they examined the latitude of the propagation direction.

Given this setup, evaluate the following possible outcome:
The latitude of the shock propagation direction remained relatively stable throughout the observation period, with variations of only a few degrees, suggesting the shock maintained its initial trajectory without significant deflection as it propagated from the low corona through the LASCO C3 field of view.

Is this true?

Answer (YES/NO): NO